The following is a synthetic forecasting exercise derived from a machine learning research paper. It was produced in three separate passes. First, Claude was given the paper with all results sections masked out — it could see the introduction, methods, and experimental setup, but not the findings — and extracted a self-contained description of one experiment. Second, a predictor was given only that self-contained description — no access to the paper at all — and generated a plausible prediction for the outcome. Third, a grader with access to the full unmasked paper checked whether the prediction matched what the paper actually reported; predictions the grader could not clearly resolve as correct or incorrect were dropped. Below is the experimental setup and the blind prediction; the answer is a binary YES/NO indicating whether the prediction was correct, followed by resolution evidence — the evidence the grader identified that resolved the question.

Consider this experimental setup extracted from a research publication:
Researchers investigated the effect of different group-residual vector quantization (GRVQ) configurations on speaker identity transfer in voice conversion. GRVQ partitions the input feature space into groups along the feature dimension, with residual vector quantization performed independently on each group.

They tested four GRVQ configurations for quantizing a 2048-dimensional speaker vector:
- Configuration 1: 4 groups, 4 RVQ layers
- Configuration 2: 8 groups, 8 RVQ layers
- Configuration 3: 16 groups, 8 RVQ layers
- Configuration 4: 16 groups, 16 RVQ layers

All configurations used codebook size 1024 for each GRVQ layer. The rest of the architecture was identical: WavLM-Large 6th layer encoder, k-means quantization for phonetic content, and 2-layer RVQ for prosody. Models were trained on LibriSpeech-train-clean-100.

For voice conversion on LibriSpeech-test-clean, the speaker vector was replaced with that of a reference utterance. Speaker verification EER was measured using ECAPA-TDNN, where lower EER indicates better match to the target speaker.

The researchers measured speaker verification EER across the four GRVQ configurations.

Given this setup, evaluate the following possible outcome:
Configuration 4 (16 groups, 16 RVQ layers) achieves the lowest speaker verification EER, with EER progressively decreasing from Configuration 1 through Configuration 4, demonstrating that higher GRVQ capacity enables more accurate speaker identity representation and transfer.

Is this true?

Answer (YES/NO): NO